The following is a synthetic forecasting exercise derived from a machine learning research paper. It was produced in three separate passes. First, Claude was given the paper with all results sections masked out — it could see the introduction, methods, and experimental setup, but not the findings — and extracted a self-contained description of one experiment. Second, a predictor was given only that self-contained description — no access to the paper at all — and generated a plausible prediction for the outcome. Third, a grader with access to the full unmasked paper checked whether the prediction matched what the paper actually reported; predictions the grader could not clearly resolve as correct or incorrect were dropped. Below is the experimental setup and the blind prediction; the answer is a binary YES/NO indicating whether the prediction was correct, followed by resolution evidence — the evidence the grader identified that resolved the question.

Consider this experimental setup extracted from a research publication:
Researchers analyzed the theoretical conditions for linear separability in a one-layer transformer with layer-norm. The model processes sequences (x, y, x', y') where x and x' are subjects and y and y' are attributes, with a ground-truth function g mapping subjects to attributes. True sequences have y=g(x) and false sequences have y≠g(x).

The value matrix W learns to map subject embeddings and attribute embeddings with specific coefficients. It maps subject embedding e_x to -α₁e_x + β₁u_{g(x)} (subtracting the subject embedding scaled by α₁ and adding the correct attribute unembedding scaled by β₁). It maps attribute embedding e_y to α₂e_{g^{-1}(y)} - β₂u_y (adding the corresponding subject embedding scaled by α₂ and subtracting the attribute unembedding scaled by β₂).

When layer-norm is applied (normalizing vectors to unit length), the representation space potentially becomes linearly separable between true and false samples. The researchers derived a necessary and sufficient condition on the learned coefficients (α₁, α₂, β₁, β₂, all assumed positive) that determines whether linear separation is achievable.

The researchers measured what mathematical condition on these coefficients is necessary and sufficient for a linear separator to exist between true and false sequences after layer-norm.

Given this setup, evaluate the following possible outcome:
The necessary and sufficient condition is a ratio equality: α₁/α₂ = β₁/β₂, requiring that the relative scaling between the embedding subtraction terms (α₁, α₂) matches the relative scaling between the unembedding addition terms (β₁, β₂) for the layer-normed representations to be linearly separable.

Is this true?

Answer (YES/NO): NO